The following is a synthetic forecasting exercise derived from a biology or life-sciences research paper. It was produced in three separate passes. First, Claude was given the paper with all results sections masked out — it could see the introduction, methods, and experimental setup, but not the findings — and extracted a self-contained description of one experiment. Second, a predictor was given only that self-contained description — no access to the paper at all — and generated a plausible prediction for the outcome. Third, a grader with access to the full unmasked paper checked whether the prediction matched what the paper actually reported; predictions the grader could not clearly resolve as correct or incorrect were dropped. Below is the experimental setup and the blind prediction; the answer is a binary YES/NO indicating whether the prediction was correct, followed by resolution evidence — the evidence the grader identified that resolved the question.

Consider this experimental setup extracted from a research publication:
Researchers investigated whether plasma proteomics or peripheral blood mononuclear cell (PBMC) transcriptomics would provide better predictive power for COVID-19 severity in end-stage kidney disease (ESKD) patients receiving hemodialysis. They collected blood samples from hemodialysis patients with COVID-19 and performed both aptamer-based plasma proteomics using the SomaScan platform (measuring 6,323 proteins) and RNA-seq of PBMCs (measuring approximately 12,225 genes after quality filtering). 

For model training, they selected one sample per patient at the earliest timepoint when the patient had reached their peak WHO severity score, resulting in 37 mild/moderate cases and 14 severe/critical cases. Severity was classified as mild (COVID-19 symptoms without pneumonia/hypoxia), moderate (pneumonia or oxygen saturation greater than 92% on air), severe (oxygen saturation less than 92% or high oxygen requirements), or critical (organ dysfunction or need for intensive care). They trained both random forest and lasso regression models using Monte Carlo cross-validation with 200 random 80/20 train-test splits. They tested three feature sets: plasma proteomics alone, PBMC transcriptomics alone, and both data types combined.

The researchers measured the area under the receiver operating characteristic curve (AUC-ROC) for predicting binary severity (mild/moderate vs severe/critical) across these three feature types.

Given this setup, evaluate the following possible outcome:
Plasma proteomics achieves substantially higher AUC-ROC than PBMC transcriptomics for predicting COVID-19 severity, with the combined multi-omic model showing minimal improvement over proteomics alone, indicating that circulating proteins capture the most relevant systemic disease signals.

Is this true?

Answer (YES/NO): YES